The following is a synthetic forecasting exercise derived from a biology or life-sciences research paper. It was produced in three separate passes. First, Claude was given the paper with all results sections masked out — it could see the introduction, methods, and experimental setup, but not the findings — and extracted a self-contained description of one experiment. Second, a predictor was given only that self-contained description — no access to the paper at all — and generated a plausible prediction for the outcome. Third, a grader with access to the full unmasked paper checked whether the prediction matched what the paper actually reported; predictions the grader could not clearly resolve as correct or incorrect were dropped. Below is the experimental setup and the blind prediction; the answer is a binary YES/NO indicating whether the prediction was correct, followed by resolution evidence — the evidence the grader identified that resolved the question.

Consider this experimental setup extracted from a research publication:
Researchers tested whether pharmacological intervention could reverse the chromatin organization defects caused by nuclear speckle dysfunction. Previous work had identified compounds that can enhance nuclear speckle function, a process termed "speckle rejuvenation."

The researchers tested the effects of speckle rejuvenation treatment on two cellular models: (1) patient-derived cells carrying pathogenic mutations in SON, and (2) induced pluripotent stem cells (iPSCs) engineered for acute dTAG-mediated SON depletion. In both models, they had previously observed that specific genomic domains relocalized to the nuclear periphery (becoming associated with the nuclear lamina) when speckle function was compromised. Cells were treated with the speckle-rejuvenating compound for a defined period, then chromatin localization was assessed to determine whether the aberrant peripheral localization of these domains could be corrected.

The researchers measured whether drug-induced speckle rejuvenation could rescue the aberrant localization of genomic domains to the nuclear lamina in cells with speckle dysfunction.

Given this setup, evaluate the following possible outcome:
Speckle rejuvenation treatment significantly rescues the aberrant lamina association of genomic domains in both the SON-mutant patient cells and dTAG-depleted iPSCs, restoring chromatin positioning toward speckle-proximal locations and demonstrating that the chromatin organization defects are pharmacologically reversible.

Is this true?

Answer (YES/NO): NO